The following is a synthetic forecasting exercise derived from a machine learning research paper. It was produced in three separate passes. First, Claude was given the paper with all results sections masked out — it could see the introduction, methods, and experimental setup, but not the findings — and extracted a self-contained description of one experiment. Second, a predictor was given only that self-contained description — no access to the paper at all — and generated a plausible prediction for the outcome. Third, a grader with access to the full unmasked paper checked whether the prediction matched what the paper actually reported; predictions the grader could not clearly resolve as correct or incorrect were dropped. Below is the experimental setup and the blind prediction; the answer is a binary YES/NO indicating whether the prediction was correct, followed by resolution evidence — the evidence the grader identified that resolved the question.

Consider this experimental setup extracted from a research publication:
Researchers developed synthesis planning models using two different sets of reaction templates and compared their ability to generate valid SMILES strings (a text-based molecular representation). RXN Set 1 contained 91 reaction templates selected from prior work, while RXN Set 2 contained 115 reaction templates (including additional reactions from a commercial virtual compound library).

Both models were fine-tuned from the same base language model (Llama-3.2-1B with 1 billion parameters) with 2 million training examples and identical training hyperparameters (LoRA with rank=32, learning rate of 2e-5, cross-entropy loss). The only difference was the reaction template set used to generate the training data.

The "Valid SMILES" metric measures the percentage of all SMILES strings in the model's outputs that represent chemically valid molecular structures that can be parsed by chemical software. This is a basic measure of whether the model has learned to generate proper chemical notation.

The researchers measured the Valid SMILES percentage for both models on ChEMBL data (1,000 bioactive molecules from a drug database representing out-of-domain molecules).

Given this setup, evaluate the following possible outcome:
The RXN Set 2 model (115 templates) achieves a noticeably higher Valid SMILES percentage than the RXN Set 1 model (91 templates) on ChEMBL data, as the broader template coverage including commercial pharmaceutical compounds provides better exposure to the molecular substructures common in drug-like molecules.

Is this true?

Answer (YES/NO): NO